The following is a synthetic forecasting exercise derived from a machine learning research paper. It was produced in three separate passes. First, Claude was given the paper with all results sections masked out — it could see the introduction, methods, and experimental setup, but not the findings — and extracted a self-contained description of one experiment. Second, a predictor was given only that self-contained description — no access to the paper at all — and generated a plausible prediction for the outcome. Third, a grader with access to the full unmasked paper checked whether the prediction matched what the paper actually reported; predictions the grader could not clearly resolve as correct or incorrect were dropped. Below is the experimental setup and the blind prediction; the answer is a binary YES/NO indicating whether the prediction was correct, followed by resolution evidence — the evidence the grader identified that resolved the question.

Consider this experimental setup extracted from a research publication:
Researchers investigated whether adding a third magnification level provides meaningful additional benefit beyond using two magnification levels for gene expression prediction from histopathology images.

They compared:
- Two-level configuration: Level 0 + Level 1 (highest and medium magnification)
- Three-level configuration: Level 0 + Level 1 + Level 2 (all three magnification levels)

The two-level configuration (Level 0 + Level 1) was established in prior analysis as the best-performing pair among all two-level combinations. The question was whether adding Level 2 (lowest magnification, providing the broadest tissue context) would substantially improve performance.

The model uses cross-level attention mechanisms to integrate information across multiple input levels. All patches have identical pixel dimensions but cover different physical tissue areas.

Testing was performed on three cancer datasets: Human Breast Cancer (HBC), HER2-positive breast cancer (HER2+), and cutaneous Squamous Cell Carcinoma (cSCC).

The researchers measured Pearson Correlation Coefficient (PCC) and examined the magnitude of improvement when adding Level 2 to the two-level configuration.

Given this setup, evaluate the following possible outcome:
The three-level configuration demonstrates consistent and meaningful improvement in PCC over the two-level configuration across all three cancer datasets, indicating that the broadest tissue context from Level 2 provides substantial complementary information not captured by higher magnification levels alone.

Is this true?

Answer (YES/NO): NO